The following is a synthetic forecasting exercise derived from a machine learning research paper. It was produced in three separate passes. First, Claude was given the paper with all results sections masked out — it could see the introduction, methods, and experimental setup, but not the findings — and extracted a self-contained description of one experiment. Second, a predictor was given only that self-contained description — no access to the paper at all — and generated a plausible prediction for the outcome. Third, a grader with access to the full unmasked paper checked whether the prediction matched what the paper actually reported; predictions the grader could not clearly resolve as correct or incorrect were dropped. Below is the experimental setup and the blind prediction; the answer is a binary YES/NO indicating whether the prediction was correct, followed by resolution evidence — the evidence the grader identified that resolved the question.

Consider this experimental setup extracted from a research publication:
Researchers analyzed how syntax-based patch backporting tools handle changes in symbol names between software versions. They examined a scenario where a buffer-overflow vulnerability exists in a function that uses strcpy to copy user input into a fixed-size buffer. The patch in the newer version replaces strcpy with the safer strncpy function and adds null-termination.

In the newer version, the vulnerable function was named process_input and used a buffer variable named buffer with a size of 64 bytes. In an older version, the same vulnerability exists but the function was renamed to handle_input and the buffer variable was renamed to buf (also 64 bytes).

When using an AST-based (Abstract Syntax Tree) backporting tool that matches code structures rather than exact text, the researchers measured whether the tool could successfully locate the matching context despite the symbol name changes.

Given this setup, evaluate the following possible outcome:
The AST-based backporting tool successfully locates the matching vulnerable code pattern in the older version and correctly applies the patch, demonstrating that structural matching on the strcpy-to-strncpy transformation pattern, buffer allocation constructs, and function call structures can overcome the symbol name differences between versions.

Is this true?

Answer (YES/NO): YES